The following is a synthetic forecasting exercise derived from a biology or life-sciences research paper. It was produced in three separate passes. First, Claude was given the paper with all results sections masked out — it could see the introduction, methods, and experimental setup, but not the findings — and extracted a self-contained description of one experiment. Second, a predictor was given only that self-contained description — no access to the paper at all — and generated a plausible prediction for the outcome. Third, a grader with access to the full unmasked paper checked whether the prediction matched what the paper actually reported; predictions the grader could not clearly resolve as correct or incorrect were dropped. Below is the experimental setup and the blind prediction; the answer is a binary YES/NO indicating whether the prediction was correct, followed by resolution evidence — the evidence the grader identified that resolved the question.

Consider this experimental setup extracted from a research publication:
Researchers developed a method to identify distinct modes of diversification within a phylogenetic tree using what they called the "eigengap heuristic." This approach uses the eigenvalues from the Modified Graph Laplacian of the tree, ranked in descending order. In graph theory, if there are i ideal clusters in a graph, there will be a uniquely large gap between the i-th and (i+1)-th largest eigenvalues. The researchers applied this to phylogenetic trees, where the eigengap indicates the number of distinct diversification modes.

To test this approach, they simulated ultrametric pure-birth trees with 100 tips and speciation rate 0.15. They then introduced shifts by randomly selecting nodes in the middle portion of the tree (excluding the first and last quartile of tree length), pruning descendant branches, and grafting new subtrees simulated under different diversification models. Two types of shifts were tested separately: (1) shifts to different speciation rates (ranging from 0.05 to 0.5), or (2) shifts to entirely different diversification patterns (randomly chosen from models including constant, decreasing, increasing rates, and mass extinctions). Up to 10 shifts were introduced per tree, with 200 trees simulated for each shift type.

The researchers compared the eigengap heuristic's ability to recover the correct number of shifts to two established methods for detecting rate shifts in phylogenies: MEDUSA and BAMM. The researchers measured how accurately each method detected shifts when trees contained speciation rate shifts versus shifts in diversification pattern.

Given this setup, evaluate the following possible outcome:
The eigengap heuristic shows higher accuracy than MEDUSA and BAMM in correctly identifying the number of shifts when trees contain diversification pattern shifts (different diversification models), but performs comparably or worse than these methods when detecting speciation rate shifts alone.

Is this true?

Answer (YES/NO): YES